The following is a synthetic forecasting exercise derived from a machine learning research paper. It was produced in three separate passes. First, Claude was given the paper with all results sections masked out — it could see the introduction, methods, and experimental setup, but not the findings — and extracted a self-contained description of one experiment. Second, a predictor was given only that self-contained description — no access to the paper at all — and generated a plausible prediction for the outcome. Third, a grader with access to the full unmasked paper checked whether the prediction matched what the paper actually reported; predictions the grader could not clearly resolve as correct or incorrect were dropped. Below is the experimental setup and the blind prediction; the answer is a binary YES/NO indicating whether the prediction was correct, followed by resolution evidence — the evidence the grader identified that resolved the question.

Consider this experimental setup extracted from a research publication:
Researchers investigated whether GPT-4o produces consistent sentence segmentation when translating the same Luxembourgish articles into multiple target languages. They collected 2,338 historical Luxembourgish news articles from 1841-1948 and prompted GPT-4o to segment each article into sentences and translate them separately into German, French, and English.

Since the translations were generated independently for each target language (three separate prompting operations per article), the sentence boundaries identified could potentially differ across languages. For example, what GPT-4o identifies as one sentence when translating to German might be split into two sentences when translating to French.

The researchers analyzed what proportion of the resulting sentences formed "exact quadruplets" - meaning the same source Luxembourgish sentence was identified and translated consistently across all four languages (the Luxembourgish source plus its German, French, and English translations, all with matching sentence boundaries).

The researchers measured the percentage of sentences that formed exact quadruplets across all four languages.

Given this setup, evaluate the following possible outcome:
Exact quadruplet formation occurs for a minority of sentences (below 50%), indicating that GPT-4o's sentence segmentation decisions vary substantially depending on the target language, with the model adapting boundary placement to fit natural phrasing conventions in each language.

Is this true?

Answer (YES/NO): NO